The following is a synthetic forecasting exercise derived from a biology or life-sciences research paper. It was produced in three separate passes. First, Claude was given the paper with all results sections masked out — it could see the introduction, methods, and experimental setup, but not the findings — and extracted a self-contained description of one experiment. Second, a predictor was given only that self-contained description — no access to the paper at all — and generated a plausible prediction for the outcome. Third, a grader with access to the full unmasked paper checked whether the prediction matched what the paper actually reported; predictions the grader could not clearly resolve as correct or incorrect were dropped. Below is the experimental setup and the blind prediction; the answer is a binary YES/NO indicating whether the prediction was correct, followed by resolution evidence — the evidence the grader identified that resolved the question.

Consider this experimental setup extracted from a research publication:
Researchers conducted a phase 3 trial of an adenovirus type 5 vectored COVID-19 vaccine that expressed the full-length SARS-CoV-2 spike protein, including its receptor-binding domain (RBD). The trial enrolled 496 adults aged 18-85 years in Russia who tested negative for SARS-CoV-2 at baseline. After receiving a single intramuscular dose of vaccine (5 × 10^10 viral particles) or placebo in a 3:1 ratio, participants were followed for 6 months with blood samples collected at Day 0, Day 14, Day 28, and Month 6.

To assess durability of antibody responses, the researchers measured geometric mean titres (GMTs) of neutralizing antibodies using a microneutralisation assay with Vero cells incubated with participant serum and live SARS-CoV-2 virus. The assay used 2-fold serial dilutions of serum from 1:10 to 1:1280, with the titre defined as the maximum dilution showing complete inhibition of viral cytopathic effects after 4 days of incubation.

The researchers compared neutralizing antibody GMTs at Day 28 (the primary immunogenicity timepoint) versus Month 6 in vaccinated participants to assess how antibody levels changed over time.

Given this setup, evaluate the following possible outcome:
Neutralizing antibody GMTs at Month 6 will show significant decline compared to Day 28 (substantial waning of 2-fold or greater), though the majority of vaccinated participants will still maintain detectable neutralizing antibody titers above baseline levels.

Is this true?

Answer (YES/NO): NO